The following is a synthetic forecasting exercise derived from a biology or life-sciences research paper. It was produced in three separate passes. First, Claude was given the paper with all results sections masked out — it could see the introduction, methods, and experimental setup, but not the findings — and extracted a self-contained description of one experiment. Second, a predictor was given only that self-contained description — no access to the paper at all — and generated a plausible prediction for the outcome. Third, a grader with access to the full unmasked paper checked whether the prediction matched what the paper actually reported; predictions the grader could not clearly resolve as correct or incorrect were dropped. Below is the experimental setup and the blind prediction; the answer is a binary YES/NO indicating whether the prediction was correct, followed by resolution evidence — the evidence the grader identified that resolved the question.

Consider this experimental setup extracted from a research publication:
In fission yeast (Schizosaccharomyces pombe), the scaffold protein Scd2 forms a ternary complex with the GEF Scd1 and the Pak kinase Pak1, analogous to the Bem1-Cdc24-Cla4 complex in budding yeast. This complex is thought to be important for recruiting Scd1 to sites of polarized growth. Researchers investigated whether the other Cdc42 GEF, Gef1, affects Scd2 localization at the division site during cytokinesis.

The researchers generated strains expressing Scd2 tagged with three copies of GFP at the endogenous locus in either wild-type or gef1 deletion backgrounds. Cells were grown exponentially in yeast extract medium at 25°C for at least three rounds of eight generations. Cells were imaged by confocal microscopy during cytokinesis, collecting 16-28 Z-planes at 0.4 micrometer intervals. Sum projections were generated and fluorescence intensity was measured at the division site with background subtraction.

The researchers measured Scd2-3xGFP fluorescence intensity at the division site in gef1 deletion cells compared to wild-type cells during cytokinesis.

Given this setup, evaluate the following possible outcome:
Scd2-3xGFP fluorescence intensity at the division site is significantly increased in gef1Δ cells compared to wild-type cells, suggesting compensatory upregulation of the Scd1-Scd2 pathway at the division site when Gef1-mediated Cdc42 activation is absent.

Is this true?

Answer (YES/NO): NO